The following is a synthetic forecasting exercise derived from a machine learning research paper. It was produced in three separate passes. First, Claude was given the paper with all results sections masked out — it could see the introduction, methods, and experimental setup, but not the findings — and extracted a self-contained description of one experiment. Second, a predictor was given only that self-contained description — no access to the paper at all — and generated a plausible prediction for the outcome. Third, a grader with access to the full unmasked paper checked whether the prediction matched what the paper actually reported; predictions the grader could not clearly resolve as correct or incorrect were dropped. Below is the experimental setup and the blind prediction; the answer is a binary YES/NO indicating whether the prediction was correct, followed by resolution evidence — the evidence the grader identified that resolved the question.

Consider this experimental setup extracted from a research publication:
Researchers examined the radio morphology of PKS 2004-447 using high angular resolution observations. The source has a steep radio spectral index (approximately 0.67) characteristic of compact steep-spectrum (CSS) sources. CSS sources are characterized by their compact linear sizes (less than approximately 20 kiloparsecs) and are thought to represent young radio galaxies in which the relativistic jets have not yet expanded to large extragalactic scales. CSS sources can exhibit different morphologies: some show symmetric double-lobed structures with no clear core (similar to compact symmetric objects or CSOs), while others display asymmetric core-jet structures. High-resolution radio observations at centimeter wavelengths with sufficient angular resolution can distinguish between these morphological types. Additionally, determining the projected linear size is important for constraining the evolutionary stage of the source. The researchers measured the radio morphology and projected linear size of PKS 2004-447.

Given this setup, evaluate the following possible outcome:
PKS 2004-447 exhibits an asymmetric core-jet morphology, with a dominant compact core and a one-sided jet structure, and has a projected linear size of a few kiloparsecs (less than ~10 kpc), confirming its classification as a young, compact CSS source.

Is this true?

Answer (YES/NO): YES